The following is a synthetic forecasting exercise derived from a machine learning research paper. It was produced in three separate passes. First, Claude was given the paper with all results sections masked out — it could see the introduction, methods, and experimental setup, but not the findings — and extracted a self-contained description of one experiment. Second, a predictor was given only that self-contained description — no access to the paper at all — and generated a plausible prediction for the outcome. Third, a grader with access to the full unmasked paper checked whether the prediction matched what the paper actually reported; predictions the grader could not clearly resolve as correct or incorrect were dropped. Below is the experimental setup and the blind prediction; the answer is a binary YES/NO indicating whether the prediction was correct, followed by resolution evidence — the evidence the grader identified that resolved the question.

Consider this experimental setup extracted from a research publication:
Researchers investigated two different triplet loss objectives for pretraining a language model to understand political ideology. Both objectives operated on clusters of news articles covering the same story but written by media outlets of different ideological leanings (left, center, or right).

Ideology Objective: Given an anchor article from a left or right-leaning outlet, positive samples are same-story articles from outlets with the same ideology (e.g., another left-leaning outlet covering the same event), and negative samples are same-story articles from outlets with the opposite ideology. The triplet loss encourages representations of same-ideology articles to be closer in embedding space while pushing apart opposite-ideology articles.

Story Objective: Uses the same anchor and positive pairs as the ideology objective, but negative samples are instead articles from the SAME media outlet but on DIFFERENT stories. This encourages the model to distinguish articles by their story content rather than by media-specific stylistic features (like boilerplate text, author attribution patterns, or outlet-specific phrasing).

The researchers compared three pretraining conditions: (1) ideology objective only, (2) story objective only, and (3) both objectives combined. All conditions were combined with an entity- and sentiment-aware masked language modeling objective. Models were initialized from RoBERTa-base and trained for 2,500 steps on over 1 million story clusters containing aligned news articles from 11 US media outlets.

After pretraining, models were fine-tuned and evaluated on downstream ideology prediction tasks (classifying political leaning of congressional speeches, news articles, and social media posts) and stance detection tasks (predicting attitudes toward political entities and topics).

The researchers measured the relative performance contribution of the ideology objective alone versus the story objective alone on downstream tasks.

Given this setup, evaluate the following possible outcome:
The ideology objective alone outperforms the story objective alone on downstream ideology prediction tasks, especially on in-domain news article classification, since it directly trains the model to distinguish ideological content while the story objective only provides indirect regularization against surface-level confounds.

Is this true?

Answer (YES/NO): YES